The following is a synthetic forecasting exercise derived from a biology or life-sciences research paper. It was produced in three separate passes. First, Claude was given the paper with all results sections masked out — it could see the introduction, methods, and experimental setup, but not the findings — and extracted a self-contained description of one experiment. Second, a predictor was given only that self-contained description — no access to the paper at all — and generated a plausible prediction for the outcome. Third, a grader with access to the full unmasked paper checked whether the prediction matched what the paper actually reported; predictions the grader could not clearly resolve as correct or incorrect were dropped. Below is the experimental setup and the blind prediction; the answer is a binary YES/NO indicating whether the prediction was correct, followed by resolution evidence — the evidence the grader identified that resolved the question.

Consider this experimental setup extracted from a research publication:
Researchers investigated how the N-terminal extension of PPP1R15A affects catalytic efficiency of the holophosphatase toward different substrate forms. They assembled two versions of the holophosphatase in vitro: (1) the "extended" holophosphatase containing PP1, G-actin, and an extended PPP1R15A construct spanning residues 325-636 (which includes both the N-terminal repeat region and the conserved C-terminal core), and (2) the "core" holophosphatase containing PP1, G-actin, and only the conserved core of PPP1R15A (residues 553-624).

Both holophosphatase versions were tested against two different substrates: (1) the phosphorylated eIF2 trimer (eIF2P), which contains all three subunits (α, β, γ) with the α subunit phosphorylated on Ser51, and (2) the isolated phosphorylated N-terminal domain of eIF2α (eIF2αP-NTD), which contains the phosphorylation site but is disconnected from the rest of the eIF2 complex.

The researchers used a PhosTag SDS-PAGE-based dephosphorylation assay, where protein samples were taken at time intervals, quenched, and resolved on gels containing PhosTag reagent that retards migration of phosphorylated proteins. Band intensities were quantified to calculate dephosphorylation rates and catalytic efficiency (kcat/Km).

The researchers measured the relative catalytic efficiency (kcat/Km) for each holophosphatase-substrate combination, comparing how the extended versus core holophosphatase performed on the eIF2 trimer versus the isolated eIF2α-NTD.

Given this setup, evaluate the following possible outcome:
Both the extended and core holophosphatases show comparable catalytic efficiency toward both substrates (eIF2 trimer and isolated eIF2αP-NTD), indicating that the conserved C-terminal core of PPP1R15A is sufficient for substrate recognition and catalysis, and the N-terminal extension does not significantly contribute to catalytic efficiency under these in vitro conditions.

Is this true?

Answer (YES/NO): NO